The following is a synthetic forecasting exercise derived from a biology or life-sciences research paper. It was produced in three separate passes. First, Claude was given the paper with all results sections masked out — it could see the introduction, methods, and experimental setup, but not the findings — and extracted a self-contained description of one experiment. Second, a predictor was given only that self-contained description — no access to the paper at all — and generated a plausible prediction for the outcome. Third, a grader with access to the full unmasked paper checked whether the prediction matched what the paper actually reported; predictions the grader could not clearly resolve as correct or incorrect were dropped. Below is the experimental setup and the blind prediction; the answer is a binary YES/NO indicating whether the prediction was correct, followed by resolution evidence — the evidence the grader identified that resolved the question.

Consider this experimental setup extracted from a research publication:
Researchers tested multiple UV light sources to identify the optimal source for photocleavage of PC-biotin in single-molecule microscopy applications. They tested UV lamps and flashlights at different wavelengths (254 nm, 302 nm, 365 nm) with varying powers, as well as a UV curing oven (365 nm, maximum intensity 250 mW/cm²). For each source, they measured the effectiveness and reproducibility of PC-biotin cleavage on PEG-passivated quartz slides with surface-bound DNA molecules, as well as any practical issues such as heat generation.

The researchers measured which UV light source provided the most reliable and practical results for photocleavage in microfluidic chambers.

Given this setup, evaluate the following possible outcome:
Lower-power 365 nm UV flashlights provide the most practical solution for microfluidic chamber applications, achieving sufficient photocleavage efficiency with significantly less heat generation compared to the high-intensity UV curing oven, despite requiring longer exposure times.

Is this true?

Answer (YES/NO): NO